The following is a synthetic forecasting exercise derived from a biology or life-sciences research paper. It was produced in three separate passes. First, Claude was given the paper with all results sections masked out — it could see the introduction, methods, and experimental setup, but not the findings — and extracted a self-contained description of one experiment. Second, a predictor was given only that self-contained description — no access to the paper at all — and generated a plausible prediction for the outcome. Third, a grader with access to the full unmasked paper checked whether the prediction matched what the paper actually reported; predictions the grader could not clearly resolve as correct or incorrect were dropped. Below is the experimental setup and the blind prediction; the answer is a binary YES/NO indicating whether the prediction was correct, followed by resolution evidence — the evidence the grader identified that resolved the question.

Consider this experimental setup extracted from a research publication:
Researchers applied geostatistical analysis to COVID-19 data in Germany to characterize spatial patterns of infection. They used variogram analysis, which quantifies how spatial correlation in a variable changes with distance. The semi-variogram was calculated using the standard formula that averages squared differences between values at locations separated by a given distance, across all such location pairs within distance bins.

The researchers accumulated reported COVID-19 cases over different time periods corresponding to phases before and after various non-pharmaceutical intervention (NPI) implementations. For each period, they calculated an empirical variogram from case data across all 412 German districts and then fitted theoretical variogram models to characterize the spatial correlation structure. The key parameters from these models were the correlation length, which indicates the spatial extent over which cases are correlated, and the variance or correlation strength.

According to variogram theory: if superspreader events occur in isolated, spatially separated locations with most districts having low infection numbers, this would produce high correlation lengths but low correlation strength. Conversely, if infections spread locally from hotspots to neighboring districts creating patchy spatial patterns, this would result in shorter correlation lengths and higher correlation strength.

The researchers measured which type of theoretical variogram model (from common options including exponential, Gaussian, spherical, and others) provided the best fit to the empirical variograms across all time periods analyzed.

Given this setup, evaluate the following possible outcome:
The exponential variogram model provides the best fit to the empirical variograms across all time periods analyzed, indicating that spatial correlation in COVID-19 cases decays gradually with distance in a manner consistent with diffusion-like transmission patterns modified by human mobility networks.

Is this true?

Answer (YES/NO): YES